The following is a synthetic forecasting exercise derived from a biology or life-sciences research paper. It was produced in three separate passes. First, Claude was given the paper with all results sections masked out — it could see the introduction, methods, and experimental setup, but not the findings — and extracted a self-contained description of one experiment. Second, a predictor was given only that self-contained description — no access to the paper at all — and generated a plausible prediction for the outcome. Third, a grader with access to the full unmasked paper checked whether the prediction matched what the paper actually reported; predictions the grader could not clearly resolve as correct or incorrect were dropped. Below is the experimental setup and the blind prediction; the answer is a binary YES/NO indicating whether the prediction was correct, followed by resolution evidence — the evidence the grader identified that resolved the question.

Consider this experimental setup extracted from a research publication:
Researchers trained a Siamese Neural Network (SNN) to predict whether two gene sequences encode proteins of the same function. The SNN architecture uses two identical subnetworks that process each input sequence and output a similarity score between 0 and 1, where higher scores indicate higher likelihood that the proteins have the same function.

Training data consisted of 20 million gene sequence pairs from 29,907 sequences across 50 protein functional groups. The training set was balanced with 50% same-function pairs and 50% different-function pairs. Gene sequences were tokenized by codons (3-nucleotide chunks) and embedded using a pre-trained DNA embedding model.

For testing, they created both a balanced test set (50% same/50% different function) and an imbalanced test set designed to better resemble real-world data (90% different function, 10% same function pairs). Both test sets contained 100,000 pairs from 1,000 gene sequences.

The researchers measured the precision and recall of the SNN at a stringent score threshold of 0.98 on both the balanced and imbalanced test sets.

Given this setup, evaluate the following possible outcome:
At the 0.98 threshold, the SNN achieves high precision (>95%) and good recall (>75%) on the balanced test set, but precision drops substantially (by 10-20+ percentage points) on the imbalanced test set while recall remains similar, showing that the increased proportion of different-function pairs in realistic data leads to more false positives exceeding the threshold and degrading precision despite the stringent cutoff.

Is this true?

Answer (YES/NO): NO